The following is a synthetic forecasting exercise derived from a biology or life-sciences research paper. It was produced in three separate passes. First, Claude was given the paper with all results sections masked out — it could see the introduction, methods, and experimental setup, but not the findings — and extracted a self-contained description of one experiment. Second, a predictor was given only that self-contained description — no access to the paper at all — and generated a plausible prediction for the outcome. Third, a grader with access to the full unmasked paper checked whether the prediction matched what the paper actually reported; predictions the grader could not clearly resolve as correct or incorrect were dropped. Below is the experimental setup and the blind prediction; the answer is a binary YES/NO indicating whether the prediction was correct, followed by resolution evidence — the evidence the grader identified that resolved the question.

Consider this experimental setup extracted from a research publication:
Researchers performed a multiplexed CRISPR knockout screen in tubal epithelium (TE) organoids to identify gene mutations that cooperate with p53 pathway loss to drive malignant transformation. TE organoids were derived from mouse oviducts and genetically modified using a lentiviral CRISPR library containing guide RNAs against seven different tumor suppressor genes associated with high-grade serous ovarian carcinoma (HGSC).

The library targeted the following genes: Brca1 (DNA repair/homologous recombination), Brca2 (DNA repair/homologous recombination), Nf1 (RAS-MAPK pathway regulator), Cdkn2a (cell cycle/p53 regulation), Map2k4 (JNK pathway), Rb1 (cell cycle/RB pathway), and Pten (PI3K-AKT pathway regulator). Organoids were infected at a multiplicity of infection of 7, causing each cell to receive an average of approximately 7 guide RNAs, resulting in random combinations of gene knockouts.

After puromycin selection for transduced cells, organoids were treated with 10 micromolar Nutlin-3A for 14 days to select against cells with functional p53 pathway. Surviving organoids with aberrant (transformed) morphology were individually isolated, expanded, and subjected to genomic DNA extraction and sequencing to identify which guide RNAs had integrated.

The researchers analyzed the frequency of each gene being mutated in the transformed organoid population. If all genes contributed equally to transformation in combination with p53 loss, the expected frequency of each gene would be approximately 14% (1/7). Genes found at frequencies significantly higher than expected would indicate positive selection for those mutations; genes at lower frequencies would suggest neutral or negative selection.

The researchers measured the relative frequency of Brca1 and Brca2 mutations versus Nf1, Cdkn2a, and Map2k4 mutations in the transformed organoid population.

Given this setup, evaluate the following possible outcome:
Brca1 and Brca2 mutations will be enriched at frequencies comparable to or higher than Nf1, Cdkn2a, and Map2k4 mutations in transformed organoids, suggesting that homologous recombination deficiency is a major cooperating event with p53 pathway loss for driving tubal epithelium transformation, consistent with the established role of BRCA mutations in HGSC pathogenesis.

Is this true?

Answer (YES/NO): NO